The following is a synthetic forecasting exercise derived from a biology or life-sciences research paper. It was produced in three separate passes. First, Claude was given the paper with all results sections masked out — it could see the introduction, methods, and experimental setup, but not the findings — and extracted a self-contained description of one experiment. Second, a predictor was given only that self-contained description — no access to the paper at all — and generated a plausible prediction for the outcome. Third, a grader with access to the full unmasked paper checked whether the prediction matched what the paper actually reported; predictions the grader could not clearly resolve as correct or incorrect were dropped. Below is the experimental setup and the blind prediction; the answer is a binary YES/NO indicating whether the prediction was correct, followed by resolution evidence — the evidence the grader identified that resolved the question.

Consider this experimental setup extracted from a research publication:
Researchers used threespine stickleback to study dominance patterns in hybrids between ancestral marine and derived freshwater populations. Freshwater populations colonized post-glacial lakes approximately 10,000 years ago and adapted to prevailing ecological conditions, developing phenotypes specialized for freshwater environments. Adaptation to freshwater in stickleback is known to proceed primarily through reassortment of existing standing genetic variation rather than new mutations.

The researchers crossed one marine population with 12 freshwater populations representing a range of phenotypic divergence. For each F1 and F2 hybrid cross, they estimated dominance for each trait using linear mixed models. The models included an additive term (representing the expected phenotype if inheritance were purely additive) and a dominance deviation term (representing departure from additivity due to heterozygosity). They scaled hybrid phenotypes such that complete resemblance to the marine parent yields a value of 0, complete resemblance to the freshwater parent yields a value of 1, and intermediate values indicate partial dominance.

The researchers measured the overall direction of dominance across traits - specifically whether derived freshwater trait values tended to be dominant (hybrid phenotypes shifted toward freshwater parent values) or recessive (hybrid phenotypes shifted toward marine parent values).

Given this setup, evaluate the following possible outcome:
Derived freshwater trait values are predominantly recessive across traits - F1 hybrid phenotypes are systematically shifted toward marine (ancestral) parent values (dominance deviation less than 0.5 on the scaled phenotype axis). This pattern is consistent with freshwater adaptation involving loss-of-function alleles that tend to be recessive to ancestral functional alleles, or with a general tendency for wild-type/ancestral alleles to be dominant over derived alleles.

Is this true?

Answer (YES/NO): YES